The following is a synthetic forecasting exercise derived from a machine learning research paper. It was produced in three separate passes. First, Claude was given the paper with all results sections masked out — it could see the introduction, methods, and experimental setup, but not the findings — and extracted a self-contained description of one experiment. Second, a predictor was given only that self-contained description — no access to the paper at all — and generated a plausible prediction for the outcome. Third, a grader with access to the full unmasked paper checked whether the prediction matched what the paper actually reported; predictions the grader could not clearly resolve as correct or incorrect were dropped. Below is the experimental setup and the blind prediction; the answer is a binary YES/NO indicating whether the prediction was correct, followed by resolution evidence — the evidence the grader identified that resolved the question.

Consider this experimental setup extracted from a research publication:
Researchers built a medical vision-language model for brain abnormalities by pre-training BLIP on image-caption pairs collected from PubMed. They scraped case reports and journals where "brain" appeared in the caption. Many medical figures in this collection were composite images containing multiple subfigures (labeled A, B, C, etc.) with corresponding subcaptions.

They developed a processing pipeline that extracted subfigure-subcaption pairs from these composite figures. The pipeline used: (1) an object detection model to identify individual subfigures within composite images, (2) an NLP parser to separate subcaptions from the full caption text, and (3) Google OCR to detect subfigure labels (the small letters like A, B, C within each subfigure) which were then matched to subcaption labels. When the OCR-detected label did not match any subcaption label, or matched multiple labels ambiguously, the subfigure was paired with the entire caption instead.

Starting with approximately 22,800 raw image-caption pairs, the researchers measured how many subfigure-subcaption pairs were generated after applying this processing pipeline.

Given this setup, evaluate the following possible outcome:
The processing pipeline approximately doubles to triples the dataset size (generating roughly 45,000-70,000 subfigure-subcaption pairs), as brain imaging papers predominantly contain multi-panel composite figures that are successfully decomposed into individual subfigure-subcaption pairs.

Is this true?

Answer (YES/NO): NO